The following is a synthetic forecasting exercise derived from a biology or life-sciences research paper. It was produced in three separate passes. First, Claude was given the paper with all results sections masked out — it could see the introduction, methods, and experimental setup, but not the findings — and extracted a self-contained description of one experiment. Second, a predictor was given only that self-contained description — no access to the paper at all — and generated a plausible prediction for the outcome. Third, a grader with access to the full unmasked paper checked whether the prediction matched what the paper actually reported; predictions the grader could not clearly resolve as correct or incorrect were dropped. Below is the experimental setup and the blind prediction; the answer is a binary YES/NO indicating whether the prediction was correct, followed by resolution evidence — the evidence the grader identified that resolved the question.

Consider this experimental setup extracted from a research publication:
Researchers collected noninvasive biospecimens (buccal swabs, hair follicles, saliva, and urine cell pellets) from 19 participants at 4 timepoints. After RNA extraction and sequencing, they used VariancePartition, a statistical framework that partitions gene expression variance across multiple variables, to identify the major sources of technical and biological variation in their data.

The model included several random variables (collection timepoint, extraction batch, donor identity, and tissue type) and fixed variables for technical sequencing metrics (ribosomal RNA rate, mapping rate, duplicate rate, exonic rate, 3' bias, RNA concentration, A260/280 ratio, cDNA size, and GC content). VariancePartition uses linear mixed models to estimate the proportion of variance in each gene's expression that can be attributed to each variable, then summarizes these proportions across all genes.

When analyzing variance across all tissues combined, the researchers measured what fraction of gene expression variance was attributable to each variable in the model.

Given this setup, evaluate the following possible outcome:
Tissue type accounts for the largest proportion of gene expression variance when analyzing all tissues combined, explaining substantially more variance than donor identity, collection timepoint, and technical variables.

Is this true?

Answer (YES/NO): YES